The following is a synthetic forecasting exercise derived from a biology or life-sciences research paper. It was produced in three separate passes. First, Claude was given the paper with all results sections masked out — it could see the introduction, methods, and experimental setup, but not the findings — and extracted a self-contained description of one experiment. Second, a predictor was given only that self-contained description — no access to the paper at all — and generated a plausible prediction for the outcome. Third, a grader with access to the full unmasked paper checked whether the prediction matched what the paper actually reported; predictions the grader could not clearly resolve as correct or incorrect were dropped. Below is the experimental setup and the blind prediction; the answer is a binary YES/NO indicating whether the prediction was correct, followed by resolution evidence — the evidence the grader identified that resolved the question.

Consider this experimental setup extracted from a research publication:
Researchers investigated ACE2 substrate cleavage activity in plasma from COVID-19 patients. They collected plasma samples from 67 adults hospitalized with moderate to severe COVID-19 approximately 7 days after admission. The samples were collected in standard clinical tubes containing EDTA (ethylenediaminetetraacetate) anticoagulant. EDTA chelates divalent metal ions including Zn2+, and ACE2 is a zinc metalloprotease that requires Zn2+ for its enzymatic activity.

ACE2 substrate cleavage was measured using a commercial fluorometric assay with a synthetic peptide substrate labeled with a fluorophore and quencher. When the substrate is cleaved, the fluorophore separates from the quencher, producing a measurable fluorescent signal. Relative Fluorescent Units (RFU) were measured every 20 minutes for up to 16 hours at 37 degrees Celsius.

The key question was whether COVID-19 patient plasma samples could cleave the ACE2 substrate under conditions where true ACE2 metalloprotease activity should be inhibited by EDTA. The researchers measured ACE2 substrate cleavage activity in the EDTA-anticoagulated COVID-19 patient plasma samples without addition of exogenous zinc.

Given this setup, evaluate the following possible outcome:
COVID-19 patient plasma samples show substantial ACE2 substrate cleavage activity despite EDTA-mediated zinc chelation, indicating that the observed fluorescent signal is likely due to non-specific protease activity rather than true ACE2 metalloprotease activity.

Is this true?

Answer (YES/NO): NO